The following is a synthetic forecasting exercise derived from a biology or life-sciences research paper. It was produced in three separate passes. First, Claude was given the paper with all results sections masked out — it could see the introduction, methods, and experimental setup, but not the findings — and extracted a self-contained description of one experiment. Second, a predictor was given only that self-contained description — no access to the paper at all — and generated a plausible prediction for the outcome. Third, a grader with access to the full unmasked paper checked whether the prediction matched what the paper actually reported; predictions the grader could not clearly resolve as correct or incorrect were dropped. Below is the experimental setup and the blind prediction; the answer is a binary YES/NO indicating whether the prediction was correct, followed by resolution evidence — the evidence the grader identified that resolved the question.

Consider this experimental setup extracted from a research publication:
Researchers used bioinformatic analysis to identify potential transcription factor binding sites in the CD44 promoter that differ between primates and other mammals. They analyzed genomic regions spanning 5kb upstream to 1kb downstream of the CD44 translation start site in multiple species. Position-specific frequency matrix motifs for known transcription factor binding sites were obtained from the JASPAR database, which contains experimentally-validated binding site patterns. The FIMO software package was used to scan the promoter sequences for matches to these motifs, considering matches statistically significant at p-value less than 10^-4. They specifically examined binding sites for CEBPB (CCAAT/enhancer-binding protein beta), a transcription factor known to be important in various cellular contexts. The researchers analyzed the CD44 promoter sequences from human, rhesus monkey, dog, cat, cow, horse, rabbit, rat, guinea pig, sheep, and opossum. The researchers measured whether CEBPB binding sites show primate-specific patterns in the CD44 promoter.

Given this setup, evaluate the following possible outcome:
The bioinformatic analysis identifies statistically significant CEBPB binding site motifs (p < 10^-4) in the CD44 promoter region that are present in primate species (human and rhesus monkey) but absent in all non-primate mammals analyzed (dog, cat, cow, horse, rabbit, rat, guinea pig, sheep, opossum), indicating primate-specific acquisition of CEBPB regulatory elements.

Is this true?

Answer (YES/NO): NO